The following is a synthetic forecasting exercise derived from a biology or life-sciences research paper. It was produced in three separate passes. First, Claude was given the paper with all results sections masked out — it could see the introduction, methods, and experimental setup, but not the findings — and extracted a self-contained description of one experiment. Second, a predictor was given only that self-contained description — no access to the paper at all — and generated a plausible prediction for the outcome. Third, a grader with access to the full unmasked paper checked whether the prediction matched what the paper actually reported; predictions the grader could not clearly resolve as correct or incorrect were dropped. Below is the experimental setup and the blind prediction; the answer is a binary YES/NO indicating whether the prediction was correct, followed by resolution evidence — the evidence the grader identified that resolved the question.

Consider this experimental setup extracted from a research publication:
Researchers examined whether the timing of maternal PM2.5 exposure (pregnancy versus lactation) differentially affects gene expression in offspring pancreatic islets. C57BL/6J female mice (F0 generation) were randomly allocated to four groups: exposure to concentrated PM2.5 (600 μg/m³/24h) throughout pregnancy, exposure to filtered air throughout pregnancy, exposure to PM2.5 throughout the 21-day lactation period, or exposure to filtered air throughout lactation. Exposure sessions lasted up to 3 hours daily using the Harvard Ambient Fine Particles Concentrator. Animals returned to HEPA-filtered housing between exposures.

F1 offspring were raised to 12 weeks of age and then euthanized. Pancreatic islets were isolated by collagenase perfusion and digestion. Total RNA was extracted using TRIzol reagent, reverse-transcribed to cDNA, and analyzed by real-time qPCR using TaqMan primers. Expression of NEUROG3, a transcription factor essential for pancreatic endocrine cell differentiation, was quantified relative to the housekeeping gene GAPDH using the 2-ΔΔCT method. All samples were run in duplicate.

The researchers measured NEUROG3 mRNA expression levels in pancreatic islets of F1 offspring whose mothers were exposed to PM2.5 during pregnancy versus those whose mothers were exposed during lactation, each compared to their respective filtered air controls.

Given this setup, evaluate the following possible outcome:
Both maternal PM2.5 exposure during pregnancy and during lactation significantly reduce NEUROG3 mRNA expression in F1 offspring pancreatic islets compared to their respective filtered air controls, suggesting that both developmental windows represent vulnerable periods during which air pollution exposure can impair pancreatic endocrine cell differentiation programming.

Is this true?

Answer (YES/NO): YES